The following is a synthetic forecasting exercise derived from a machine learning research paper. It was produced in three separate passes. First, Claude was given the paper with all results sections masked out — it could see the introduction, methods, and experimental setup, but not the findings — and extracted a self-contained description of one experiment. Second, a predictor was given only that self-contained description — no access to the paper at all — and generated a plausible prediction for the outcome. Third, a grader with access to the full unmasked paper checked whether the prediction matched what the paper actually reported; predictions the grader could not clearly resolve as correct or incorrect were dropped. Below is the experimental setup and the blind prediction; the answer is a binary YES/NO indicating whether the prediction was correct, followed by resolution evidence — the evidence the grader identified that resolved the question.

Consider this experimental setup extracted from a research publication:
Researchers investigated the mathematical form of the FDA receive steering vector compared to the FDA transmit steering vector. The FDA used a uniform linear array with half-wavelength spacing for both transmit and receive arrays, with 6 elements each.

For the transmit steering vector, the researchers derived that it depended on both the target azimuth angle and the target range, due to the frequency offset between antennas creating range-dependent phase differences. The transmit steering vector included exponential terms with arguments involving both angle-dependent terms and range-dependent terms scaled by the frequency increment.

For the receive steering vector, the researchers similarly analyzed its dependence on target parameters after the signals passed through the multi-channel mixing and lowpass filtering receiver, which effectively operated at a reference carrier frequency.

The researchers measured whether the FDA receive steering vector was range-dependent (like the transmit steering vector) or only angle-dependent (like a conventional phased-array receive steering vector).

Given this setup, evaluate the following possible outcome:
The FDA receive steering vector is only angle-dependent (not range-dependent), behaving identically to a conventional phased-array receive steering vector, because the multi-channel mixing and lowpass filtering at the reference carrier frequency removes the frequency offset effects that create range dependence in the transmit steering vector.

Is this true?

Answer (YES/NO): YES